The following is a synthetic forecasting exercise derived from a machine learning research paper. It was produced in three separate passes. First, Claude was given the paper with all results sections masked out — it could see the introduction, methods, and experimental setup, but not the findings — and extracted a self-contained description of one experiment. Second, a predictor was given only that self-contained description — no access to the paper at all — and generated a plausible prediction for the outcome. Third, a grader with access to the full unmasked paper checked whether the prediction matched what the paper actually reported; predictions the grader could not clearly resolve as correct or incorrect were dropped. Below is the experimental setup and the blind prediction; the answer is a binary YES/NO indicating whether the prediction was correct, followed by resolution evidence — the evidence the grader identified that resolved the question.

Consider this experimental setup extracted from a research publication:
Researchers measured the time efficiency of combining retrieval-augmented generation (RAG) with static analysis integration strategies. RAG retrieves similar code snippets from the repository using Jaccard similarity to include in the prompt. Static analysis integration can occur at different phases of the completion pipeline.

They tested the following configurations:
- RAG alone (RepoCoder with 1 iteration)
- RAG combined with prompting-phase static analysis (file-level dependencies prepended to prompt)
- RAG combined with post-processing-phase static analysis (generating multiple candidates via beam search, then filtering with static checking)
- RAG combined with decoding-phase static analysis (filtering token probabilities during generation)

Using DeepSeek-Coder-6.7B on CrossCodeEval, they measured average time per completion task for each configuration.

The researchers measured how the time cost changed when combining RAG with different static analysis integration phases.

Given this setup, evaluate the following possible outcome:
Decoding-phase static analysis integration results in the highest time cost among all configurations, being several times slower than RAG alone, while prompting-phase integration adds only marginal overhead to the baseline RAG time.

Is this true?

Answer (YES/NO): NO